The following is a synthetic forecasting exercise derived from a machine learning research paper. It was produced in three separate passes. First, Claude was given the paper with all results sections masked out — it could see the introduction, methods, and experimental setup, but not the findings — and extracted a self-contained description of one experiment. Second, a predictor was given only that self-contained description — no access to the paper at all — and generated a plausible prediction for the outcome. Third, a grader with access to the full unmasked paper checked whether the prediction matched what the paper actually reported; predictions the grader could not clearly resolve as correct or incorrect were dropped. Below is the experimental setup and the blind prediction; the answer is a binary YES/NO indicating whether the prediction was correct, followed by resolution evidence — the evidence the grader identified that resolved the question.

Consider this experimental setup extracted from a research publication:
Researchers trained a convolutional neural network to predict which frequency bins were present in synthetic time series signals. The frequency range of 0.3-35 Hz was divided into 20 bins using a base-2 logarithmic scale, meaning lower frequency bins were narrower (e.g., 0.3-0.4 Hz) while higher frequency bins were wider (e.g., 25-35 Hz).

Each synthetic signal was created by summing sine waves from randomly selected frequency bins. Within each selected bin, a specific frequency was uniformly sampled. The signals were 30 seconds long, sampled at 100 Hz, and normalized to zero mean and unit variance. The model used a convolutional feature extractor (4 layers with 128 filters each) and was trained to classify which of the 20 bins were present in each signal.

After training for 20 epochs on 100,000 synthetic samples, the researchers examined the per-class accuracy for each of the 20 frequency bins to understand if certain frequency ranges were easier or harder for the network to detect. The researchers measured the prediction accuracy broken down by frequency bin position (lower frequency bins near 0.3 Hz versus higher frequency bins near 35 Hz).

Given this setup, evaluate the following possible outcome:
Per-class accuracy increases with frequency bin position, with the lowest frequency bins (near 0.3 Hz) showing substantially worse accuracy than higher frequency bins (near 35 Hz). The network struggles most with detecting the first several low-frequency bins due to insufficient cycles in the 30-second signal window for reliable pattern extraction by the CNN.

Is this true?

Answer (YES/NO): NO